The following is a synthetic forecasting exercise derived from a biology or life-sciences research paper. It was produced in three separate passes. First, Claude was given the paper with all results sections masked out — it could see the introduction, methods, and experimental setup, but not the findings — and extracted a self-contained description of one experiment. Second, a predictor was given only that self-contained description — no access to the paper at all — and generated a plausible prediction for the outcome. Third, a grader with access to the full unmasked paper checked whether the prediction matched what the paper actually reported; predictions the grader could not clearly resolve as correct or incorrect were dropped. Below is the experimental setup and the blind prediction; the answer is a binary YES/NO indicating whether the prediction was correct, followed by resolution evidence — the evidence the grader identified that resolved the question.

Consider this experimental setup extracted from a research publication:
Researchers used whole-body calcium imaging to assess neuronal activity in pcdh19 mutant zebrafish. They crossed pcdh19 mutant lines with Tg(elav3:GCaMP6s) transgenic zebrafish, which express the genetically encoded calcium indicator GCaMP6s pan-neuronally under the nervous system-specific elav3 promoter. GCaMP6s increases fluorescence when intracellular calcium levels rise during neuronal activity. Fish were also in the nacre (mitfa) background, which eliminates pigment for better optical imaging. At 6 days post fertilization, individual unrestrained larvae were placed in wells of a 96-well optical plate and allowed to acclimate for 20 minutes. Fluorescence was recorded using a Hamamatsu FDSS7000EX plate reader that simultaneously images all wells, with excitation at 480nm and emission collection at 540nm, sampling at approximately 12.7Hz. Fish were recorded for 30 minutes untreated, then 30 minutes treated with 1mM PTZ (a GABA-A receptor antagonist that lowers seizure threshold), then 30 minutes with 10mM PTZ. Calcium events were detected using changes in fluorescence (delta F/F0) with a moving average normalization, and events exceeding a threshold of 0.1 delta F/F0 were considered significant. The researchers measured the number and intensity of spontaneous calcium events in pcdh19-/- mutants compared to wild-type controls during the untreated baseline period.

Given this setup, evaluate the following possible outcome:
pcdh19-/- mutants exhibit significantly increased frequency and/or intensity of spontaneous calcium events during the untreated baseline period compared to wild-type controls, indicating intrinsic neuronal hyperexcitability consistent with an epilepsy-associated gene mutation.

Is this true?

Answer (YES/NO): NO